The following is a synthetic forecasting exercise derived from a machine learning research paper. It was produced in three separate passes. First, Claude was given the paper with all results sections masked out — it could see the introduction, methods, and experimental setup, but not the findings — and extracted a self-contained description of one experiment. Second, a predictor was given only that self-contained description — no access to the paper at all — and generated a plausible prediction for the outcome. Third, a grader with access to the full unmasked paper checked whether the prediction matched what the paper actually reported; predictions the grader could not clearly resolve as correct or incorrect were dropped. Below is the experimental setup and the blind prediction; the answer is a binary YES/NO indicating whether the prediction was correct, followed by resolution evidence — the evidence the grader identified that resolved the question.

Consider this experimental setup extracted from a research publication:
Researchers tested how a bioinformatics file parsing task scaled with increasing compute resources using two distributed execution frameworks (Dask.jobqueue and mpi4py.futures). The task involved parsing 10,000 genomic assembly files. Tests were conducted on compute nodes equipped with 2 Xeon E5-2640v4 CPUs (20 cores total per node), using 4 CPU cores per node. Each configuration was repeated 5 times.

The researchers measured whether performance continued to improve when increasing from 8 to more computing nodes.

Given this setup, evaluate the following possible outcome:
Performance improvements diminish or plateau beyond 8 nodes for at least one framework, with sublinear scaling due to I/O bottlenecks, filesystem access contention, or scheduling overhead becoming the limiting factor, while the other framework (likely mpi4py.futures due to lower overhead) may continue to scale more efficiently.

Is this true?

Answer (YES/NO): NO